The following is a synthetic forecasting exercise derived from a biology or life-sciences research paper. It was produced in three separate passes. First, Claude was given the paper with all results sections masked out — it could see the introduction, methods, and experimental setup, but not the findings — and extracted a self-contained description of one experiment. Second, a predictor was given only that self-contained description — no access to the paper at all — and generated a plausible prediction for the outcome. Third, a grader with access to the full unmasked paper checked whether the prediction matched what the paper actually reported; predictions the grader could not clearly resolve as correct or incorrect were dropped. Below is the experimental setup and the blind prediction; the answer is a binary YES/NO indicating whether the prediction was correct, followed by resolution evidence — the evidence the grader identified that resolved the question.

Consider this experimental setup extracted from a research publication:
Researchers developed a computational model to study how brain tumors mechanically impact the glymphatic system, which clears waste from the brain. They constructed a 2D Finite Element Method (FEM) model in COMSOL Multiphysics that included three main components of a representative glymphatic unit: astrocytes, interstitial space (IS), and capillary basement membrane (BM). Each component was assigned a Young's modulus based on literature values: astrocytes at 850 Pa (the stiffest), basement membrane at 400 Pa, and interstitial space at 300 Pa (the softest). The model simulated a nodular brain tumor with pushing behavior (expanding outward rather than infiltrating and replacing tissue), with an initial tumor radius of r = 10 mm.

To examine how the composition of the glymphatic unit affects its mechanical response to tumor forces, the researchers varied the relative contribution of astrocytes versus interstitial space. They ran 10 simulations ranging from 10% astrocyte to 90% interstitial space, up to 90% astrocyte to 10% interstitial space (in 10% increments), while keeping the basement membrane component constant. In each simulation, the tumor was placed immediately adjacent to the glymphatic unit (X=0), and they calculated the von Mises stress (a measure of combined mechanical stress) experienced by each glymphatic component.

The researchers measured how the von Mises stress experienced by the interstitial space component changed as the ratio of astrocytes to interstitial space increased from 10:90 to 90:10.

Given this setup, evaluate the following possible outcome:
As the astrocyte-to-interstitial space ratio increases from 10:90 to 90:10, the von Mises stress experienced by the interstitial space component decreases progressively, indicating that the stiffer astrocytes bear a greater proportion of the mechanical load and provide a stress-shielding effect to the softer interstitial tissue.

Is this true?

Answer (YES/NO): YES